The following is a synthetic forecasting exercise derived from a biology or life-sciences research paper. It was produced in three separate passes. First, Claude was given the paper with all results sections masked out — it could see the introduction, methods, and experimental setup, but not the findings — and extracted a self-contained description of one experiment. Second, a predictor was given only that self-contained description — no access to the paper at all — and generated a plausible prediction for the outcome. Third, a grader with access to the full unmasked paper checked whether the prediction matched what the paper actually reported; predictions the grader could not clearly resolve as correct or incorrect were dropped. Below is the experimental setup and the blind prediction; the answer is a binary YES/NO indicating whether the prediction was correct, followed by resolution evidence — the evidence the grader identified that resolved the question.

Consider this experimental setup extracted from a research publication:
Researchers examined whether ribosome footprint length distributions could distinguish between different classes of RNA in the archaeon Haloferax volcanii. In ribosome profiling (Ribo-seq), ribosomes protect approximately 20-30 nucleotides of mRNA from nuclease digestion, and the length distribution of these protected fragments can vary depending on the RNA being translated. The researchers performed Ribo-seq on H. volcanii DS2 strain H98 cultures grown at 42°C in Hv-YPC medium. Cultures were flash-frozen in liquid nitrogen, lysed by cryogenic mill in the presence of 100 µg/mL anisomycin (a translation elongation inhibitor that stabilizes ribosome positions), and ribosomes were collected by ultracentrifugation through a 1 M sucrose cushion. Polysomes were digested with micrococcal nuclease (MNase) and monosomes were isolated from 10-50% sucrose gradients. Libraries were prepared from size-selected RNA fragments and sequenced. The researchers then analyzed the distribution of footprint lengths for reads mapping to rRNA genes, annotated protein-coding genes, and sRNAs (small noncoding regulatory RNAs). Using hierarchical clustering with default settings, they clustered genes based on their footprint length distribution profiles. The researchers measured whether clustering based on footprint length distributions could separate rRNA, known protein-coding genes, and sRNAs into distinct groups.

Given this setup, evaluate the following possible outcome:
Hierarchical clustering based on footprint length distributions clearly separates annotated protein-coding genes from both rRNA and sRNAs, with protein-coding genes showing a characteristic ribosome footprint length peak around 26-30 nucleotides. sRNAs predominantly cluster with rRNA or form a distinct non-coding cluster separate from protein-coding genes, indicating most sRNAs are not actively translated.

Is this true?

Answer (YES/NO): NO